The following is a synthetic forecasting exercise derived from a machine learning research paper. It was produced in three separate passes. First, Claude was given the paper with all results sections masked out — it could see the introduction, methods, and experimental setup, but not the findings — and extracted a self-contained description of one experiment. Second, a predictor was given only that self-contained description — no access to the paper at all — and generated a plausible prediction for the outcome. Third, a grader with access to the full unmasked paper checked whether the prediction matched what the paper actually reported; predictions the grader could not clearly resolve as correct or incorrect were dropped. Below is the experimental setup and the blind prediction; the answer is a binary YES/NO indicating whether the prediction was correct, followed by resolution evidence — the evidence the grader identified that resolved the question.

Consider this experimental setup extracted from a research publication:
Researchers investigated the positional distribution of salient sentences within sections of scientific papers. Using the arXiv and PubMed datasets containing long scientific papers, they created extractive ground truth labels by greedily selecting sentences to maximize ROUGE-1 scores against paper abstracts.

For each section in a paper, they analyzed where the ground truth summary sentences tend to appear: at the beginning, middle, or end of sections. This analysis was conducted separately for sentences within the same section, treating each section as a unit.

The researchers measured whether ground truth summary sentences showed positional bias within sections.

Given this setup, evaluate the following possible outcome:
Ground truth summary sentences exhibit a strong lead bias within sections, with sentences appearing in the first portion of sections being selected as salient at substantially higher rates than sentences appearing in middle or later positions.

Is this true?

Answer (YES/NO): NO